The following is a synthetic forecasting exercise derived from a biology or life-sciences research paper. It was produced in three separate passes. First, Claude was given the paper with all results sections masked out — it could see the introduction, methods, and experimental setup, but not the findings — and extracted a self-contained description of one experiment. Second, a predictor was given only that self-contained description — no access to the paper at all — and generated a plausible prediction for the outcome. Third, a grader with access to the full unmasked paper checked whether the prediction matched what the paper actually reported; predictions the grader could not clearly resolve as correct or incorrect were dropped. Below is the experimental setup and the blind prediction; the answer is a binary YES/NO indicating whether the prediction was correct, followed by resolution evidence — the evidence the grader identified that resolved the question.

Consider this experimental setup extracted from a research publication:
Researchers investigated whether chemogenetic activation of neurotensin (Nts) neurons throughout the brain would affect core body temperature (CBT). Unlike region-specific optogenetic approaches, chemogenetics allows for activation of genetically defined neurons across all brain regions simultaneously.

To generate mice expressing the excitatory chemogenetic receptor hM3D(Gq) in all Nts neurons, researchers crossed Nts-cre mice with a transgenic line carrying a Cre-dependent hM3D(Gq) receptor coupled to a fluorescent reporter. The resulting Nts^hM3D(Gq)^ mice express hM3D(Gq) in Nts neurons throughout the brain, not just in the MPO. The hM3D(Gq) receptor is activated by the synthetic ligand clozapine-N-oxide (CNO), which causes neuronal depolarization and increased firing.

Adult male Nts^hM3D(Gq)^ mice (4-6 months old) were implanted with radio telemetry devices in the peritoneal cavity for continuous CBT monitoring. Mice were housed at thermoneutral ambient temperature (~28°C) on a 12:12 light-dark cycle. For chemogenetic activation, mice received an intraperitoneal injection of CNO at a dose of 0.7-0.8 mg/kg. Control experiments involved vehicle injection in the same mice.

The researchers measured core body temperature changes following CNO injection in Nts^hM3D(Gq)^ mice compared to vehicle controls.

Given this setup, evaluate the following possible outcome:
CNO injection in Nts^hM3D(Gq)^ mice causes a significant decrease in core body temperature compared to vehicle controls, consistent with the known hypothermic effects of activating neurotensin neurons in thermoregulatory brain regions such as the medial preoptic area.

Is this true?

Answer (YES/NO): YES